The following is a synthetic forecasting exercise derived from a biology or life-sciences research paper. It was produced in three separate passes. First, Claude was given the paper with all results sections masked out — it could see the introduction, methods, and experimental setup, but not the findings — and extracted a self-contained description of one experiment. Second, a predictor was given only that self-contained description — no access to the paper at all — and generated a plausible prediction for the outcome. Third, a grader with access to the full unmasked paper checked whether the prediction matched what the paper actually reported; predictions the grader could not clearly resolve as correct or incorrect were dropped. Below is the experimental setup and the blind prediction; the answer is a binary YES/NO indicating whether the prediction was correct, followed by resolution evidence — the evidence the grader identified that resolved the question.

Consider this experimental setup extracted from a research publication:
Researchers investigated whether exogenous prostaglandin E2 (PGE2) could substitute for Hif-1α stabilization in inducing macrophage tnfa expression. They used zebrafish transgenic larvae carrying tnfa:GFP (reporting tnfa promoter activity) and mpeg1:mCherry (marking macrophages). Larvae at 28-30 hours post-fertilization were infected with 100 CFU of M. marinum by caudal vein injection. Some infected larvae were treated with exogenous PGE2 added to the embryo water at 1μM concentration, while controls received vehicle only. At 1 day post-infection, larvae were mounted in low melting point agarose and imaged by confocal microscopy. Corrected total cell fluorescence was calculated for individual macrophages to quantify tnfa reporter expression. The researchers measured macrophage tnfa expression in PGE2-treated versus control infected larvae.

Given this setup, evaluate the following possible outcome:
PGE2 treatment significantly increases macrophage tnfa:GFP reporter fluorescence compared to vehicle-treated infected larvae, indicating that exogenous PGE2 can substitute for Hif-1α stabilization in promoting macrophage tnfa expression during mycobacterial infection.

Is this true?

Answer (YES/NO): NO